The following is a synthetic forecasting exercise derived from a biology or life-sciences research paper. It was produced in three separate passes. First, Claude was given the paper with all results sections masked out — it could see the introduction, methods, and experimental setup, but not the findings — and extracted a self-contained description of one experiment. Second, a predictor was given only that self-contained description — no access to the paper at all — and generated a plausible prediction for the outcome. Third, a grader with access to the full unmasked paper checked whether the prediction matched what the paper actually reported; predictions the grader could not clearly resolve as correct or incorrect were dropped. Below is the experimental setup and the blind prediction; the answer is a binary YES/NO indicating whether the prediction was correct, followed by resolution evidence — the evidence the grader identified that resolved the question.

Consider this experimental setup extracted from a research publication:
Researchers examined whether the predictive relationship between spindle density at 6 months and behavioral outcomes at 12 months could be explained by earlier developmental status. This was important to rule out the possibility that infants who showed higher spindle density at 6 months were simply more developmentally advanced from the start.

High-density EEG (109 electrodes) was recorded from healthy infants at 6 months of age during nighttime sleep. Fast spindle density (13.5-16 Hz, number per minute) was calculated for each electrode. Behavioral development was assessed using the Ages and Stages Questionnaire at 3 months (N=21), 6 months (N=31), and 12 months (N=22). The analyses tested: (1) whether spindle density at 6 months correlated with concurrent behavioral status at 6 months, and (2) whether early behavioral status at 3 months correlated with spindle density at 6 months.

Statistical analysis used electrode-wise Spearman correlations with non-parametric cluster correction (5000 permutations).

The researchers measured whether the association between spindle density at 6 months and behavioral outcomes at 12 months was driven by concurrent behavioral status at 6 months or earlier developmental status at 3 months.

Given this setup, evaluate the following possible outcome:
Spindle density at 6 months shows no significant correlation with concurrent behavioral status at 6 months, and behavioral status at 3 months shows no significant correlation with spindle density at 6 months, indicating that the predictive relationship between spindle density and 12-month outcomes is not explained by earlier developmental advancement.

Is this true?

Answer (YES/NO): YES